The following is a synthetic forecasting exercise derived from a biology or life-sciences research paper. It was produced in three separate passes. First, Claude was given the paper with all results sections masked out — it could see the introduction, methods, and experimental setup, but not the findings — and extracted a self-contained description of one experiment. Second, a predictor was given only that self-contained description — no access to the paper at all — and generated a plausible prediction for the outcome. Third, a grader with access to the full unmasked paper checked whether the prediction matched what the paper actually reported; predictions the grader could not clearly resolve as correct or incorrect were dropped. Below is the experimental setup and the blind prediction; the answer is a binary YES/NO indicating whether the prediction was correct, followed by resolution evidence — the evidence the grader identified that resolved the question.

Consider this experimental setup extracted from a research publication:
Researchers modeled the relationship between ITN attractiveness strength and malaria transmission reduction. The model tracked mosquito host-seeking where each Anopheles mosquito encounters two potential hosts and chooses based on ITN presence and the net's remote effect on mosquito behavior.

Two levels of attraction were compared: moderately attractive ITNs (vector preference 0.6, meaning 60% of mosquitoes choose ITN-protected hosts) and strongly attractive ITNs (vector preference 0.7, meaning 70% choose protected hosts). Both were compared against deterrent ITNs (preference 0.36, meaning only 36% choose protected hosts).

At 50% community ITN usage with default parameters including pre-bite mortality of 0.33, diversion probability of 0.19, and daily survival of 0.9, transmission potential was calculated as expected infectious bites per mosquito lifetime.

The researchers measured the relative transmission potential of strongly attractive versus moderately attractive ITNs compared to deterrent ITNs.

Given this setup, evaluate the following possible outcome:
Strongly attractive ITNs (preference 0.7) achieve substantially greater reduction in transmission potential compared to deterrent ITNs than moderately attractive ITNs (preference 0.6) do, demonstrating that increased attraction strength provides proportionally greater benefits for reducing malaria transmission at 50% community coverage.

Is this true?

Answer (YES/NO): NO